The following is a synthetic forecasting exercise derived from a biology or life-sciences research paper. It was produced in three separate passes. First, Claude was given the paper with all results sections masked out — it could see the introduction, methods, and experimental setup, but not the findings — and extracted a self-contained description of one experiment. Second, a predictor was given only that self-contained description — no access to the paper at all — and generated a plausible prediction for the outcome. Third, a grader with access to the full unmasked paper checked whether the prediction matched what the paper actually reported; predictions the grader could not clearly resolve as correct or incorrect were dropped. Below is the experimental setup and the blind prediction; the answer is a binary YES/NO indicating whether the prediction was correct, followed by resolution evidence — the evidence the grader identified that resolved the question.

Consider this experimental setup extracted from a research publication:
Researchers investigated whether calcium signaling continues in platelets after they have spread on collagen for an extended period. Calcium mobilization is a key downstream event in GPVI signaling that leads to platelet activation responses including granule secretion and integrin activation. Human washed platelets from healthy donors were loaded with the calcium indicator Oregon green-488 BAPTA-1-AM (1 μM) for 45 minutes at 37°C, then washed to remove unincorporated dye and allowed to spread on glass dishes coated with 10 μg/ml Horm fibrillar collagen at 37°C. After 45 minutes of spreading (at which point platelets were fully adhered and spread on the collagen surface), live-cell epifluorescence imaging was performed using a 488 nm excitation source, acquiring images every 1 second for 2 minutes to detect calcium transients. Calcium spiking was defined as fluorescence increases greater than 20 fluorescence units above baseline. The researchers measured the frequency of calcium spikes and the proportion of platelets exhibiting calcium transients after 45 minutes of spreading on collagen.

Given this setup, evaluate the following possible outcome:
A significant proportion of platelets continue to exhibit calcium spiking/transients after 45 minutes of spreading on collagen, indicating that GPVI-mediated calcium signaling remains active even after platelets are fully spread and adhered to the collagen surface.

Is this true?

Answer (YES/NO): YES